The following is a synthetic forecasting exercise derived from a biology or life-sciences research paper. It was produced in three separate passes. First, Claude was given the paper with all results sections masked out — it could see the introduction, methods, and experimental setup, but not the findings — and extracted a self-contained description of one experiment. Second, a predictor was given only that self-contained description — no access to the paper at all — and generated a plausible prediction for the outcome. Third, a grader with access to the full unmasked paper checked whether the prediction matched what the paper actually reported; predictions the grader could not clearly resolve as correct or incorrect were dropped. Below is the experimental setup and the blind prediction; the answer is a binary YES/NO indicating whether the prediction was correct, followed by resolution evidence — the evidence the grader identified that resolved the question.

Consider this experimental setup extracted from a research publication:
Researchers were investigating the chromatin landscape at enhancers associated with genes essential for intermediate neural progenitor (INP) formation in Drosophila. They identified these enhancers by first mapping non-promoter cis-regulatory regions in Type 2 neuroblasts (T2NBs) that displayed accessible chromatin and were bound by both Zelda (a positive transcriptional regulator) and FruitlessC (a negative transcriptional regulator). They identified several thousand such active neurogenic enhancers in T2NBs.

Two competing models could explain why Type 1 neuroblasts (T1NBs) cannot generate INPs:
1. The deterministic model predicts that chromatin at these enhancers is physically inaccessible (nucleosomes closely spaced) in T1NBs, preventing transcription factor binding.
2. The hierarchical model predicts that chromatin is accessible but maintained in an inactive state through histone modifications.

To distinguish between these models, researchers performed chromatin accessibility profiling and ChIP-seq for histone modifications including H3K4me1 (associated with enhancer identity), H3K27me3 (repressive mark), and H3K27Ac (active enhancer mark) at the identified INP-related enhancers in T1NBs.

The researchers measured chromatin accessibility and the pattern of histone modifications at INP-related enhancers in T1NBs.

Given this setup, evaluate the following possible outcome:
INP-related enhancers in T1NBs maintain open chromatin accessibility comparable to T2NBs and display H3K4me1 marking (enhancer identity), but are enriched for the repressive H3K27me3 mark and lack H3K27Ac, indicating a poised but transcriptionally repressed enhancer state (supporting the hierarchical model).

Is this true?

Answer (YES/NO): YES